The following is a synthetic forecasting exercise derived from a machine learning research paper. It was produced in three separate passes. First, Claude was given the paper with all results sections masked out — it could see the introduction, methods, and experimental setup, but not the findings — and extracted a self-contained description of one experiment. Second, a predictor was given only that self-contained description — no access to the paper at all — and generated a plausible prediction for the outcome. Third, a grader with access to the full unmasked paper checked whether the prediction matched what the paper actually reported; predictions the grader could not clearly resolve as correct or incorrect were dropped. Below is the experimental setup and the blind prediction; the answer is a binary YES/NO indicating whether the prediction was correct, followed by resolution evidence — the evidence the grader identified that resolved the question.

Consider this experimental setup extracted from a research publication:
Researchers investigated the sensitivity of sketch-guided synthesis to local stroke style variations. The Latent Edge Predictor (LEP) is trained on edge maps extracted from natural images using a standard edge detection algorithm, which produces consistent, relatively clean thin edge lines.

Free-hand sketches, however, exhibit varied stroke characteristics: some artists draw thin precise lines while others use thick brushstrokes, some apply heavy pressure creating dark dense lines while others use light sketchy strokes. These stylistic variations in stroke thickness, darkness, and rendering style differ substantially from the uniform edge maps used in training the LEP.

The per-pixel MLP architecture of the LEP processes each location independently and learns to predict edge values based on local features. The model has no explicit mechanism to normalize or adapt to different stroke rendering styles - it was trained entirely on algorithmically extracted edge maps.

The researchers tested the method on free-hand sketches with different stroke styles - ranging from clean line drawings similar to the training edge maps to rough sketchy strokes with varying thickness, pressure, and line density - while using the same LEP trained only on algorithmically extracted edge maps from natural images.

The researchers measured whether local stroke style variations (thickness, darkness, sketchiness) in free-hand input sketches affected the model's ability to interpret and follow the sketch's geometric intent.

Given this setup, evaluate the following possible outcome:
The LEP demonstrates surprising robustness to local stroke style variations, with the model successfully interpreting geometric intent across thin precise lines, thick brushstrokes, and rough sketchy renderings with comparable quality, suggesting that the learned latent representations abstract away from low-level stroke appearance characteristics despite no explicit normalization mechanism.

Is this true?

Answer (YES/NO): YES